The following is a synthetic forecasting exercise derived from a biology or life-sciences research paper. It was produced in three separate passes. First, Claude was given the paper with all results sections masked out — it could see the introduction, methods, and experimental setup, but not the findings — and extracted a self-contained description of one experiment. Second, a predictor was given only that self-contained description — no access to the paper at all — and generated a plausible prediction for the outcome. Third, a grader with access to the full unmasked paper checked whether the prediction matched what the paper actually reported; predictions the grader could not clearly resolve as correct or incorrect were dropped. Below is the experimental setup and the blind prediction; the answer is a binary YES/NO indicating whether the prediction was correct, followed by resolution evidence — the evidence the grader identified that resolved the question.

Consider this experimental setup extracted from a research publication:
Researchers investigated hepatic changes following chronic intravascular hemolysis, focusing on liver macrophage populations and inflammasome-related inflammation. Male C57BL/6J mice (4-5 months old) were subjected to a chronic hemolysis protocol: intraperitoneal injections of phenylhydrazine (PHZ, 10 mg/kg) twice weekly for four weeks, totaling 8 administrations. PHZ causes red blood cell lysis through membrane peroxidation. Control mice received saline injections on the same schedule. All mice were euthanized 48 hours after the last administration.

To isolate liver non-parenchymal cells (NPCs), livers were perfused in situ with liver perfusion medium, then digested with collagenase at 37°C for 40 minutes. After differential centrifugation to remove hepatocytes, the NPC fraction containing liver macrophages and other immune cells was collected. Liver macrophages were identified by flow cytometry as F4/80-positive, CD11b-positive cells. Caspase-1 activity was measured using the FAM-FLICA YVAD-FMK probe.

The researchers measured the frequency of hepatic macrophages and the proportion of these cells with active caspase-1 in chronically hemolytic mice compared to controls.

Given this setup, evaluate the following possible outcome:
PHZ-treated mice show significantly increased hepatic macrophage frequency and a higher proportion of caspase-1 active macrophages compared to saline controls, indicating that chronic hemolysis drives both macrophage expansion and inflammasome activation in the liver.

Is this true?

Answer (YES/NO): YES